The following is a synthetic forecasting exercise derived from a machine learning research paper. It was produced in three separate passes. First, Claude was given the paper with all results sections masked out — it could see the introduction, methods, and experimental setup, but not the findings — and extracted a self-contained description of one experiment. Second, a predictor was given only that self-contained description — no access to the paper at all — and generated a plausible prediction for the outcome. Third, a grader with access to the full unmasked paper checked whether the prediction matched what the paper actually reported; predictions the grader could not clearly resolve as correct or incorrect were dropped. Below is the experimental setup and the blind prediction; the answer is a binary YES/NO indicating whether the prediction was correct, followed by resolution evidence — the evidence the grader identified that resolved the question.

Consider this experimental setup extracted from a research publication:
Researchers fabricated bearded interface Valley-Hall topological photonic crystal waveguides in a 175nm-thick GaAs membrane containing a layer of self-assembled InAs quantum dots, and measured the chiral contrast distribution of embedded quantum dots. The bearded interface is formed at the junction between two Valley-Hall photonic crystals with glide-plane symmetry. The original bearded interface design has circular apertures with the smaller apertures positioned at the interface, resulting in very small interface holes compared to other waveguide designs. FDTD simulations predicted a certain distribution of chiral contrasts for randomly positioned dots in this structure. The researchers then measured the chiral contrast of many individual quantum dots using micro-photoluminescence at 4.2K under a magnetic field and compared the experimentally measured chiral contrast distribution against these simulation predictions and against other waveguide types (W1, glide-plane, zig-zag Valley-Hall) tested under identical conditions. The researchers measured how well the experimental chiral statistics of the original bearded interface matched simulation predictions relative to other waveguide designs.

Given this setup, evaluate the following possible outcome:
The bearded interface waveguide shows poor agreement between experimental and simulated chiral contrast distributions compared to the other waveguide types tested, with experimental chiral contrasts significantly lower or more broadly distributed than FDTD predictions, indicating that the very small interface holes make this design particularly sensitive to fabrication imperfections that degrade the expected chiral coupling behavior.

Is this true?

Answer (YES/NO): YES